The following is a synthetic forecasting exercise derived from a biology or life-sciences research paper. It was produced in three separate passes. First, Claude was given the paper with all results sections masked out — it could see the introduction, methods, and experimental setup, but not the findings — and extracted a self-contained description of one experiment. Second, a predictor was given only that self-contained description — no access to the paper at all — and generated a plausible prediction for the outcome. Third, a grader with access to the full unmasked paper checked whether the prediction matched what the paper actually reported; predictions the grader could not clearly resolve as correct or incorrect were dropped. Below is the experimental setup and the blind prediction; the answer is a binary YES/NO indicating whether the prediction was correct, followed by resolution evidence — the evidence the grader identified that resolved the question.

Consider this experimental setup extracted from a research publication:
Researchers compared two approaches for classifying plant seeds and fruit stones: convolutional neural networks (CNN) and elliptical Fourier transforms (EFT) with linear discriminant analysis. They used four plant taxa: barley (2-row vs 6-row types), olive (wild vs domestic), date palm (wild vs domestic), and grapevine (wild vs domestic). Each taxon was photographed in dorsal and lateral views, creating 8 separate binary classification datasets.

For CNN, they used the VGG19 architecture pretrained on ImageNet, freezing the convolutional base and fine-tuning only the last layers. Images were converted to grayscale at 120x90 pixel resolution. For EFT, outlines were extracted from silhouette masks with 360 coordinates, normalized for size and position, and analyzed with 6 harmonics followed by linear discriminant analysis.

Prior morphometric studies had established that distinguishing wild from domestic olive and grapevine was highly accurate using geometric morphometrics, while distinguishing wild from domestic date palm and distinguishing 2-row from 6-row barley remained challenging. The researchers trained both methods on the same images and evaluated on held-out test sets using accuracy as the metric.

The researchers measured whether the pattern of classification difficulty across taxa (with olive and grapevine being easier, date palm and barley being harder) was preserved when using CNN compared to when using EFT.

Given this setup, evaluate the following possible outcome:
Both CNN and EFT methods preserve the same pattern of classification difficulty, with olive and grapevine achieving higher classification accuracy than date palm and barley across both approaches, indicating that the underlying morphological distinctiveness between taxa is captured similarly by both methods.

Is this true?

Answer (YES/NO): YES